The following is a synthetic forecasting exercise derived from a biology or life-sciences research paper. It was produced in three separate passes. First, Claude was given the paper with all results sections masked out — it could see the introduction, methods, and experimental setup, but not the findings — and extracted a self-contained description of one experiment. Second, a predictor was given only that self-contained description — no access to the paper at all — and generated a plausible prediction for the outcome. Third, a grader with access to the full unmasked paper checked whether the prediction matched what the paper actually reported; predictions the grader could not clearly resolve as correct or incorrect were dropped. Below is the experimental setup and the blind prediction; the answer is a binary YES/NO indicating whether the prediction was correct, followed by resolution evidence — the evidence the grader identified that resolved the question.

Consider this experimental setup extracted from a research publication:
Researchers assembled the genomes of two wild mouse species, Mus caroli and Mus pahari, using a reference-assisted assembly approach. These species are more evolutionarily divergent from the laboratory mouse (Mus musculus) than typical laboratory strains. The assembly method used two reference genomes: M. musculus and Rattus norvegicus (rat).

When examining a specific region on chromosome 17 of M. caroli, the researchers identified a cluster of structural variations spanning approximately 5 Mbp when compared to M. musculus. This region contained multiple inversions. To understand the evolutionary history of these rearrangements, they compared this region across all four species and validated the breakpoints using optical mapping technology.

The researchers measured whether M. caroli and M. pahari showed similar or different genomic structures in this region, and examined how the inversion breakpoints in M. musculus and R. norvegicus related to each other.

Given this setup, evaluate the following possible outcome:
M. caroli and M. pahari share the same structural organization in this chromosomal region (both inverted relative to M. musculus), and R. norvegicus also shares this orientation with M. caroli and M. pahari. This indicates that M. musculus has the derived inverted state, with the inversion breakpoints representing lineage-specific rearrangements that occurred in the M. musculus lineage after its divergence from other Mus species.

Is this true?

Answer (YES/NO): NO